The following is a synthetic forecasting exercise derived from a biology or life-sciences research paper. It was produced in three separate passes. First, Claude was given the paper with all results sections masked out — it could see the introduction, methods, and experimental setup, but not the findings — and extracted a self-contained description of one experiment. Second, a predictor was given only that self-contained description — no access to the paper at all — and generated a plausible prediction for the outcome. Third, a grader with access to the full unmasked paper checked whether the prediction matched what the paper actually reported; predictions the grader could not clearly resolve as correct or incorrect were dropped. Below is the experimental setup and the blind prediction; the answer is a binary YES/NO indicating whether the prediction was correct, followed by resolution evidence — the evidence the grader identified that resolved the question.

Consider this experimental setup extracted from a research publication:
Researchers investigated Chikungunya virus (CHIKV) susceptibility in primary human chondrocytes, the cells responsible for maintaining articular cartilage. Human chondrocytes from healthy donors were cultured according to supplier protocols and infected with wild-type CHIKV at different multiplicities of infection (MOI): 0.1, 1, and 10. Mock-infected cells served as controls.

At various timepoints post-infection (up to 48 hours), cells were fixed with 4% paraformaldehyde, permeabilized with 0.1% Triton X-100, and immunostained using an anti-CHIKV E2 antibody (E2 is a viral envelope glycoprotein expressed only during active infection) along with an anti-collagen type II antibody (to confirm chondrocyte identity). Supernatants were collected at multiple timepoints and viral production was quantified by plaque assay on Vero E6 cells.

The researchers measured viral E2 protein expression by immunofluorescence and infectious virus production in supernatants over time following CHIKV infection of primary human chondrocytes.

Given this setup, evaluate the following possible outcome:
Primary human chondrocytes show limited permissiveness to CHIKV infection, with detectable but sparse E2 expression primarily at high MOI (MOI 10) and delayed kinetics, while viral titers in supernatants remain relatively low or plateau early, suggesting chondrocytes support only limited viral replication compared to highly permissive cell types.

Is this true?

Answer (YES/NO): NO